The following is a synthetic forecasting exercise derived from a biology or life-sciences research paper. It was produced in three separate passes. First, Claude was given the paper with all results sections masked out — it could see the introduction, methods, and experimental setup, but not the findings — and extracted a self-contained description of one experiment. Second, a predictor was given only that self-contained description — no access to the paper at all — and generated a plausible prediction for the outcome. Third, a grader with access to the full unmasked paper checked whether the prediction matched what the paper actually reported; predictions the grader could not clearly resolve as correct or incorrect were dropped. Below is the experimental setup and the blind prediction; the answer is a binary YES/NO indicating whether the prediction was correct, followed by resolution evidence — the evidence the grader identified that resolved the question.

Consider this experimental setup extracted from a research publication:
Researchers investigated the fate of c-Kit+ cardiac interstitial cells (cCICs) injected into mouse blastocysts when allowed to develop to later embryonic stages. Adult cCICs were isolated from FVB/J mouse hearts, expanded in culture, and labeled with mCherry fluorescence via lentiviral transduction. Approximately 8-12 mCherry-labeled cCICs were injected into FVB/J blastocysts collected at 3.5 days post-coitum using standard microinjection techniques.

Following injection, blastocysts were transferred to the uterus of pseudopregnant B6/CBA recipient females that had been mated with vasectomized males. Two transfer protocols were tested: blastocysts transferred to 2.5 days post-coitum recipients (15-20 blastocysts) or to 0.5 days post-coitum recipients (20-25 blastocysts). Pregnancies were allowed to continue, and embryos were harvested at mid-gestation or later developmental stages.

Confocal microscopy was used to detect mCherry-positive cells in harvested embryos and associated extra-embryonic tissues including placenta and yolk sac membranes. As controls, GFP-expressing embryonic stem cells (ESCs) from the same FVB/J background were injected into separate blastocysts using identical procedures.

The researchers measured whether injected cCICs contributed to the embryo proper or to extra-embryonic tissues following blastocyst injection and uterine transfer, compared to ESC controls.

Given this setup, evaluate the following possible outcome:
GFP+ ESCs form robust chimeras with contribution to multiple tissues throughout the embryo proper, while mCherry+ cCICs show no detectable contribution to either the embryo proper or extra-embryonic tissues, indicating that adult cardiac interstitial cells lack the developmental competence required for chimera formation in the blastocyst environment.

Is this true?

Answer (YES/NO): NO